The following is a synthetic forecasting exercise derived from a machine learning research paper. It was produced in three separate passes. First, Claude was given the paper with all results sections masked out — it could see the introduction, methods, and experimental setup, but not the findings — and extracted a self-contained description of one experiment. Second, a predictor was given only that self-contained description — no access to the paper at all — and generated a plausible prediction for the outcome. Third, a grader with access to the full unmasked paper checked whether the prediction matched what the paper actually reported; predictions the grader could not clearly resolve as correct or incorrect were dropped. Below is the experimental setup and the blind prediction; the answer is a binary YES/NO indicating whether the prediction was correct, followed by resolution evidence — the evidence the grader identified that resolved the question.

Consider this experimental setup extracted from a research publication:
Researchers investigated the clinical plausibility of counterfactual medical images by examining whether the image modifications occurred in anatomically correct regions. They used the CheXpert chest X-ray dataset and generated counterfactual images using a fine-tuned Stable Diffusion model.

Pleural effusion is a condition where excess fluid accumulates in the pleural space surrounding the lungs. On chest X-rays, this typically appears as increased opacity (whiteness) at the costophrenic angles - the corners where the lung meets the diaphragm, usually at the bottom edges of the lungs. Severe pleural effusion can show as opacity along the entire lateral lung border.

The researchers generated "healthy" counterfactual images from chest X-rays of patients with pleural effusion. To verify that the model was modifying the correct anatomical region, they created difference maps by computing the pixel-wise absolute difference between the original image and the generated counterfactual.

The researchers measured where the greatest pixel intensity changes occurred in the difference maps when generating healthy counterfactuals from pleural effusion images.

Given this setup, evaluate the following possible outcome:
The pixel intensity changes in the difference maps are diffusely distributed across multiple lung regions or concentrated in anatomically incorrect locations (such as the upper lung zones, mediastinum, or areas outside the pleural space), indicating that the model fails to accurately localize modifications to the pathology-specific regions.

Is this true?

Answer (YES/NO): NO